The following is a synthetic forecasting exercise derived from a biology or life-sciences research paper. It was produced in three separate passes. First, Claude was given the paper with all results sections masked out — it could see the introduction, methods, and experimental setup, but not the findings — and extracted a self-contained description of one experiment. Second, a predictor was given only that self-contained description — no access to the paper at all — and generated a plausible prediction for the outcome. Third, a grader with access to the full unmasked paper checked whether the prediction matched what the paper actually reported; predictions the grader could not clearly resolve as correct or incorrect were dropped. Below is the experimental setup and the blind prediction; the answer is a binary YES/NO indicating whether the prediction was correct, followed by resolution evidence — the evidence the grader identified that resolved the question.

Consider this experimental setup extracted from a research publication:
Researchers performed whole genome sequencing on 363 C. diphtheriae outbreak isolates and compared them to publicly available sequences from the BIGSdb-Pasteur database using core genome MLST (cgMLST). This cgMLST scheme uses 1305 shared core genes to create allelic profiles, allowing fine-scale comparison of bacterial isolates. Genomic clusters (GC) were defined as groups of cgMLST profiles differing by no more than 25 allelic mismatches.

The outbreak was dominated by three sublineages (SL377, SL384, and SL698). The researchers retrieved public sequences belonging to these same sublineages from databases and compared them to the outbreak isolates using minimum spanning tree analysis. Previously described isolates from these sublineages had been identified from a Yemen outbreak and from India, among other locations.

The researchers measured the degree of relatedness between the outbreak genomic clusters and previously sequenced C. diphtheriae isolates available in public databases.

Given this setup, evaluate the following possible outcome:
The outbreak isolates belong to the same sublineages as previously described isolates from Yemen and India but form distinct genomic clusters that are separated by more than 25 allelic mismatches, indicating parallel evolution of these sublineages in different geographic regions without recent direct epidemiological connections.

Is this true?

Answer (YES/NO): YES